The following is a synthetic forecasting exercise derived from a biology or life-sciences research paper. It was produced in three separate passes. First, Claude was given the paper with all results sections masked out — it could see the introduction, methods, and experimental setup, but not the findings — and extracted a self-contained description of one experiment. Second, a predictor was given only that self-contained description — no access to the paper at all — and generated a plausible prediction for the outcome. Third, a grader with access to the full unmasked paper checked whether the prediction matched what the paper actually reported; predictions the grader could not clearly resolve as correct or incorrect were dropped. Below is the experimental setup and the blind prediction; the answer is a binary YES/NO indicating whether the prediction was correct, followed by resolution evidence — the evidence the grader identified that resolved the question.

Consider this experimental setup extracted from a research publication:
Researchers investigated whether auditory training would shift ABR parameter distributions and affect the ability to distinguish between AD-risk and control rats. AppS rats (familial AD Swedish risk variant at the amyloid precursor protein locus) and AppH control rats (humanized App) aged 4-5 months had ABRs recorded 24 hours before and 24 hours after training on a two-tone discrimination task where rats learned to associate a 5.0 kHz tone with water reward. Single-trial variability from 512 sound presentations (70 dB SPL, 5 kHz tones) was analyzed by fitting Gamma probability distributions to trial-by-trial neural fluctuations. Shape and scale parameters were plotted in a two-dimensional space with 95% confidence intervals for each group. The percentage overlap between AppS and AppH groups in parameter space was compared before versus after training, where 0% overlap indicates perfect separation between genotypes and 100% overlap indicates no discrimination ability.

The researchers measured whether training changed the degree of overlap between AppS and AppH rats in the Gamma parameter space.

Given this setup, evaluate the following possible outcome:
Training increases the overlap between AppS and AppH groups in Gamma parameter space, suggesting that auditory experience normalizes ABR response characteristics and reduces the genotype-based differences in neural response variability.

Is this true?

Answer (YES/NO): YES